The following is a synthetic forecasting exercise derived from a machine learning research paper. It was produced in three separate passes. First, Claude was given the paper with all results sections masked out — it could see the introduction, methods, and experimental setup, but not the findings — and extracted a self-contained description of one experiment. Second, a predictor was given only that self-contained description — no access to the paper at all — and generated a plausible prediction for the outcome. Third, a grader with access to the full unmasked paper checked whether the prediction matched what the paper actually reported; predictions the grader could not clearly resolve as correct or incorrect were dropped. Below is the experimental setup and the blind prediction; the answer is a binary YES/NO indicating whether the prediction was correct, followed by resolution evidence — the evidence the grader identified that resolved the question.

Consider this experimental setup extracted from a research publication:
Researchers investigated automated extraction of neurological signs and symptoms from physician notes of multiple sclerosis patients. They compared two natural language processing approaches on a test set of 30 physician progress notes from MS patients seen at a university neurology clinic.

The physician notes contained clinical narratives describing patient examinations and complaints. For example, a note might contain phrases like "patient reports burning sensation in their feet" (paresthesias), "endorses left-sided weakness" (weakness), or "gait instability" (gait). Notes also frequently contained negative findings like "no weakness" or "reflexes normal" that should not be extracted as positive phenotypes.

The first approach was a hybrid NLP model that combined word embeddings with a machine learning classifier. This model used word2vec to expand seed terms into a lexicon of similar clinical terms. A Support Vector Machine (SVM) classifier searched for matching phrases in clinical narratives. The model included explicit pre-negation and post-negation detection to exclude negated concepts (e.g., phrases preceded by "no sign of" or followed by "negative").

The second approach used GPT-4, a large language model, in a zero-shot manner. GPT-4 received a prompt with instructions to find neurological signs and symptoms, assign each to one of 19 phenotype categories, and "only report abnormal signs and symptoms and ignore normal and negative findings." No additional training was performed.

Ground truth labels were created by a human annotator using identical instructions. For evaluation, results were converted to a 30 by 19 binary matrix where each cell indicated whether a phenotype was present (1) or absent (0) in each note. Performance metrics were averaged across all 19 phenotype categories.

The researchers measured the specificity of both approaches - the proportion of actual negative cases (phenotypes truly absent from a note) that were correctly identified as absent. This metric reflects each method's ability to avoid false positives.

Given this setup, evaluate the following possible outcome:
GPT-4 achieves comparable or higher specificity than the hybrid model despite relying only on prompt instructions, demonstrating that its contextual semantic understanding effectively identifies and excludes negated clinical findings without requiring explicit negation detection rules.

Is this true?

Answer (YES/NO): YES